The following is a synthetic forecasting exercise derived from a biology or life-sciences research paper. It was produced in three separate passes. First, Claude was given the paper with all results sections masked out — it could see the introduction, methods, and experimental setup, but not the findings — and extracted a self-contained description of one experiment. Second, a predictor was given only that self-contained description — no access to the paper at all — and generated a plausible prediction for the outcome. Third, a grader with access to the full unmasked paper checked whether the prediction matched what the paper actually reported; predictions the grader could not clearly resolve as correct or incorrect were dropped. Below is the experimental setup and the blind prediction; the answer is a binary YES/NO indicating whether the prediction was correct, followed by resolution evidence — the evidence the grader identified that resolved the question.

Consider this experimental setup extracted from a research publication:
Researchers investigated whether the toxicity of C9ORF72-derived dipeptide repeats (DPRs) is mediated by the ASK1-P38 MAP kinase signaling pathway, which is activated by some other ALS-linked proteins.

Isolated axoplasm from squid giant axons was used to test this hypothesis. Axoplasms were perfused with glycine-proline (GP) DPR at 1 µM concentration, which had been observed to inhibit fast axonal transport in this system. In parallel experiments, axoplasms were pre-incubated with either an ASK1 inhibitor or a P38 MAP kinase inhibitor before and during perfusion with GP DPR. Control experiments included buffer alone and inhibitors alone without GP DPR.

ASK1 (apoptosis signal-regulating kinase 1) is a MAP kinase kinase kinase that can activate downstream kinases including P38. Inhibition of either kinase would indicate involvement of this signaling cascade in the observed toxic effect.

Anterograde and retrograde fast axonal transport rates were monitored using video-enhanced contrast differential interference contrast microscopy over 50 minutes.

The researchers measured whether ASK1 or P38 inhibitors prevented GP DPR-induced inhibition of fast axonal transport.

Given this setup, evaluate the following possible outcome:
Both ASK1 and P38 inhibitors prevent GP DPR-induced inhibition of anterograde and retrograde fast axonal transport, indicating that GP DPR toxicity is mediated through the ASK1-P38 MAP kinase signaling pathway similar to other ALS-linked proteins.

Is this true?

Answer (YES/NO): NO